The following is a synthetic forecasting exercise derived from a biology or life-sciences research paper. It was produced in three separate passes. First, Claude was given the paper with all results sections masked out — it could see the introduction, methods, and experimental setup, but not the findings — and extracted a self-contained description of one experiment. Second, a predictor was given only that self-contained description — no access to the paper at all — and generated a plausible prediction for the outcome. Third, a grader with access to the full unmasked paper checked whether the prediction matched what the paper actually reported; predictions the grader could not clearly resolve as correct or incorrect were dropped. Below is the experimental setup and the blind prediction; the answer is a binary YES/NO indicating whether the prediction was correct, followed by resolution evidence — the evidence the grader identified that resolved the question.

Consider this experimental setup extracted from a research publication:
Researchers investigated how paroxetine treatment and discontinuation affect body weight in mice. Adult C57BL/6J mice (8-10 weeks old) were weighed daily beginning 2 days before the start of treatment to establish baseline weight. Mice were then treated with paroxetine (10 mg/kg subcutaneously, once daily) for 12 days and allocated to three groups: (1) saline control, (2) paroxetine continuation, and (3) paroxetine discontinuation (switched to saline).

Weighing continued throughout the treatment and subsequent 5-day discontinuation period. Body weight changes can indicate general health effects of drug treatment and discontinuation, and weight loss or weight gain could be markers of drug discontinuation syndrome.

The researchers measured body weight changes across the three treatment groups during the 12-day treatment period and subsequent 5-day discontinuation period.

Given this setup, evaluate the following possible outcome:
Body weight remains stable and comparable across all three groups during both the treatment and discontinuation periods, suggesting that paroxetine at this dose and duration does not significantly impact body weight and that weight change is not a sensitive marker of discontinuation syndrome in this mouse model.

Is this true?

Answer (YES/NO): YES